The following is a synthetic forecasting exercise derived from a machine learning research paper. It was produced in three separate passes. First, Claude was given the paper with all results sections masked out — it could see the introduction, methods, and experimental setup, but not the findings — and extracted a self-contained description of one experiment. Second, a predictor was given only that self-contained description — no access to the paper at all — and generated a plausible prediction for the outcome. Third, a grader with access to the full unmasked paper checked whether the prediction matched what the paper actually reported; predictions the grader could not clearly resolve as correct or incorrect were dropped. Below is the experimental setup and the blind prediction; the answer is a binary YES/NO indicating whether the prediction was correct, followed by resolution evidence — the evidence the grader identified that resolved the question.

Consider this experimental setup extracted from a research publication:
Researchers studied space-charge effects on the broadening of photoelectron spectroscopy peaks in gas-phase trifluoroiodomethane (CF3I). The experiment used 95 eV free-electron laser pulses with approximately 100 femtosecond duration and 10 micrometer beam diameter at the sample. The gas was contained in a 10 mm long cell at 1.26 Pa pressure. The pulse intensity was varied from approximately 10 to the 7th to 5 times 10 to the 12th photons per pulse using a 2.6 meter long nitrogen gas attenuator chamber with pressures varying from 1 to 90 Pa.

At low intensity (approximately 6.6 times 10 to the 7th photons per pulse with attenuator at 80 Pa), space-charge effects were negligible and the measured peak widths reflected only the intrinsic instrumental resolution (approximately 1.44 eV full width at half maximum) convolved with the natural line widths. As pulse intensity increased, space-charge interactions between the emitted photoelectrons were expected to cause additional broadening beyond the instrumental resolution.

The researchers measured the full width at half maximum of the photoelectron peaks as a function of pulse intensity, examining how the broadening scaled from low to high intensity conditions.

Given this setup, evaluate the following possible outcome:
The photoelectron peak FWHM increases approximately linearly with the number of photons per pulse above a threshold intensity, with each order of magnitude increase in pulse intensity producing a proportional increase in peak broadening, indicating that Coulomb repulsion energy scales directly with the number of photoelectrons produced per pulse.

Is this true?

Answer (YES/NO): YES